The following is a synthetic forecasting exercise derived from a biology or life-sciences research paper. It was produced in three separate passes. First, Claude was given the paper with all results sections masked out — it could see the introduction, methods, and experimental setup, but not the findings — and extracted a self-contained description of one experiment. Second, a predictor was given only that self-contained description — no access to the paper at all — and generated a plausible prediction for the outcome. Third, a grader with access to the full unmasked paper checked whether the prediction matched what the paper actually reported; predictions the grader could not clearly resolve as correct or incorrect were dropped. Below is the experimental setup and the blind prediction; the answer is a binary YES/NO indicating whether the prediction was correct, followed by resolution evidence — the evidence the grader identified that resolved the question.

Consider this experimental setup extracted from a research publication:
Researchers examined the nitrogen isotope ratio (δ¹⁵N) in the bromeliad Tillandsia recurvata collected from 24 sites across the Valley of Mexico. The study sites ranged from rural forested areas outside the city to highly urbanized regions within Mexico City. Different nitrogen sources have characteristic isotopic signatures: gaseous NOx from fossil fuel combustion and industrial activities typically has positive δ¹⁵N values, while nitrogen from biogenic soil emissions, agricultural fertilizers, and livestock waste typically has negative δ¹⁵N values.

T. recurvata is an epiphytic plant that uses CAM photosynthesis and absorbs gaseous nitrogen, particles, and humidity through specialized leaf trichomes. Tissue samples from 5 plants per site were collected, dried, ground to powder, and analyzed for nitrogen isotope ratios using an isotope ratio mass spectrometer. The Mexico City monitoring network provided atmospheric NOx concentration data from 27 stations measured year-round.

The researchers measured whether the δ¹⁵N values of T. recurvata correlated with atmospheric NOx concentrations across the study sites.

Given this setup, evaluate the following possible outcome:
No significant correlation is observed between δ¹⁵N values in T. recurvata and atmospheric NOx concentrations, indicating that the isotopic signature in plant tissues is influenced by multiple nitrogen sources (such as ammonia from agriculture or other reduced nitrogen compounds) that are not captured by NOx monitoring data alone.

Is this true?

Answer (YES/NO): NO